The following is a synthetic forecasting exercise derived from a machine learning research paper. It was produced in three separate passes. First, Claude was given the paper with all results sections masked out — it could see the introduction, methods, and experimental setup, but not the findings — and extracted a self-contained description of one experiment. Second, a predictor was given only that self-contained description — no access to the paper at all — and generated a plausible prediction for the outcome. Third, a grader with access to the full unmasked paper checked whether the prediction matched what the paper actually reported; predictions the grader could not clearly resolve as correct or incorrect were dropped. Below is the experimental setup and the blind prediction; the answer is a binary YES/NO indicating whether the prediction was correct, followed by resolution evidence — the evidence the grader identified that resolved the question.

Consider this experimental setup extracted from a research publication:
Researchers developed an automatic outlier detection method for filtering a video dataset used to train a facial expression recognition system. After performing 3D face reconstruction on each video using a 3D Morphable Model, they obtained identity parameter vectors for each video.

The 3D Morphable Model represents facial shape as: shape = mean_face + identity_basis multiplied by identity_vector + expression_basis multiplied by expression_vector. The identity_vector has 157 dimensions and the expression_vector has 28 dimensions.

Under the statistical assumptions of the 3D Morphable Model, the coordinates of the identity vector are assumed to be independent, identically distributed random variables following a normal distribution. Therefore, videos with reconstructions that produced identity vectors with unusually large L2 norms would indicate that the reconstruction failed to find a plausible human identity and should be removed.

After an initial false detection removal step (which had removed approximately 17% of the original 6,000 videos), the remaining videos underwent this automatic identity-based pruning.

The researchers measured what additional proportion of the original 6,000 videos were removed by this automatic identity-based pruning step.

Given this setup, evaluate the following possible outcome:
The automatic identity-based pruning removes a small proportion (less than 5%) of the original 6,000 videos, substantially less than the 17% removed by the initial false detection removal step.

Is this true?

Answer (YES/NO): NO